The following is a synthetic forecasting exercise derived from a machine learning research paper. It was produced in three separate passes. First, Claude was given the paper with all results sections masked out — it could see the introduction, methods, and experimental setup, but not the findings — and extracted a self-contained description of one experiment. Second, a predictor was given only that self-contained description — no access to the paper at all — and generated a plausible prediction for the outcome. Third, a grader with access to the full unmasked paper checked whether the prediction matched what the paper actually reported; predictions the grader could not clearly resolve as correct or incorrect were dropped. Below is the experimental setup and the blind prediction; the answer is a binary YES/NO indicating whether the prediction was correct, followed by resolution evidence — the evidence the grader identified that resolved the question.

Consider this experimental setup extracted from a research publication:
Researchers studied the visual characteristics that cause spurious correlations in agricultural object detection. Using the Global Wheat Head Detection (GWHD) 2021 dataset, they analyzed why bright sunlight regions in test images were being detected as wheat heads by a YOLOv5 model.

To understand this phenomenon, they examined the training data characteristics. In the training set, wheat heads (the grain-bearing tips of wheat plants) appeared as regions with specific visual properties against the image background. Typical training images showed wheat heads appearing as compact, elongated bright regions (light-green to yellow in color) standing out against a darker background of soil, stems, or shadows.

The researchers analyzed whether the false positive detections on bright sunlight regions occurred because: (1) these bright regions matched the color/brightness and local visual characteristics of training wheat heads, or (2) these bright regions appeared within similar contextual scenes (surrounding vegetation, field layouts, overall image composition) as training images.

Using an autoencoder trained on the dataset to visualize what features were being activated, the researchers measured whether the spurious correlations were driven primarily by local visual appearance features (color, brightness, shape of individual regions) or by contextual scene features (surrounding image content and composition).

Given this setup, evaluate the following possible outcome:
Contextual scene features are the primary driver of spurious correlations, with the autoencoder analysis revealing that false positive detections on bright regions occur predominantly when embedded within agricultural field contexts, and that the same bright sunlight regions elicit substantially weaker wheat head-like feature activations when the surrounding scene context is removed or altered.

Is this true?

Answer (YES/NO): NO